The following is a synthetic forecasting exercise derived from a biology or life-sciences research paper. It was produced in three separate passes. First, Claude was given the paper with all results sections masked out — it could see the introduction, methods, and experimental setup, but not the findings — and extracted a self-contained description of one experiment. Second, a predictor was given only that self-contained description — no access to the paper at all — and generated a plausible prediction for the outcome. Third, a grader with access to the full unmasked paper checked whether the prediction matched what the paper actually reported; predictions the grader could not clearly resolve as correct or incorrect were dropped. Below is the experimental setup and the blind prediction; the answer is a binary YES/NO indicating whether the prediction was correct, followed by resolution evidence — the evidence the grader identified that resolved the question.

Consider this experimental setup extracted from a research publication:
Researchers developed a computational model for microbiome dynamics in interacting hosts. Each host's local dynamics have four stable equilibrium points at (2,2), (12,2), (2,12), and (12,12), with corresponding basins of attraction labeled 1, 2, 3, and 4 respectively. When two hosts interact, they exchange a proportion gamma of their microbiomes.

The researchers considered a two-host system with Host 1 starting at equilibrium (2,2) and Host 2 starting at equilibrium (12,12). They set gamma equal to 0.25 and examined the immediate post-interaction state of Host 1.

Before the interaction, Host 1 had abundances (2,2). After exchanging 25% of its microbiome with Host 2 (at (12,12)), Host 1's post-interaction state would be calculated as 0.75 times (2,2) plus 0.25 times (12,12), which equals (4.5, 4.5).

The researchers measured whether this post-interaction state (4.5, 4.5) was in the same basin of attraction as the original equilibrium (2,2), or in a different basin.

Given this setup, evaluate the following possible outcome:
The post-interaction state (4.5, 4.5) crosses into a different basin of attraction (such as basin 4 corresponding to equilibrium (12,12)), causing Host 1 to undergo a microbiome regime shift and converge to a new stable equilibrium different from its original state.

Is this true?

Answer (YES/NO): NO